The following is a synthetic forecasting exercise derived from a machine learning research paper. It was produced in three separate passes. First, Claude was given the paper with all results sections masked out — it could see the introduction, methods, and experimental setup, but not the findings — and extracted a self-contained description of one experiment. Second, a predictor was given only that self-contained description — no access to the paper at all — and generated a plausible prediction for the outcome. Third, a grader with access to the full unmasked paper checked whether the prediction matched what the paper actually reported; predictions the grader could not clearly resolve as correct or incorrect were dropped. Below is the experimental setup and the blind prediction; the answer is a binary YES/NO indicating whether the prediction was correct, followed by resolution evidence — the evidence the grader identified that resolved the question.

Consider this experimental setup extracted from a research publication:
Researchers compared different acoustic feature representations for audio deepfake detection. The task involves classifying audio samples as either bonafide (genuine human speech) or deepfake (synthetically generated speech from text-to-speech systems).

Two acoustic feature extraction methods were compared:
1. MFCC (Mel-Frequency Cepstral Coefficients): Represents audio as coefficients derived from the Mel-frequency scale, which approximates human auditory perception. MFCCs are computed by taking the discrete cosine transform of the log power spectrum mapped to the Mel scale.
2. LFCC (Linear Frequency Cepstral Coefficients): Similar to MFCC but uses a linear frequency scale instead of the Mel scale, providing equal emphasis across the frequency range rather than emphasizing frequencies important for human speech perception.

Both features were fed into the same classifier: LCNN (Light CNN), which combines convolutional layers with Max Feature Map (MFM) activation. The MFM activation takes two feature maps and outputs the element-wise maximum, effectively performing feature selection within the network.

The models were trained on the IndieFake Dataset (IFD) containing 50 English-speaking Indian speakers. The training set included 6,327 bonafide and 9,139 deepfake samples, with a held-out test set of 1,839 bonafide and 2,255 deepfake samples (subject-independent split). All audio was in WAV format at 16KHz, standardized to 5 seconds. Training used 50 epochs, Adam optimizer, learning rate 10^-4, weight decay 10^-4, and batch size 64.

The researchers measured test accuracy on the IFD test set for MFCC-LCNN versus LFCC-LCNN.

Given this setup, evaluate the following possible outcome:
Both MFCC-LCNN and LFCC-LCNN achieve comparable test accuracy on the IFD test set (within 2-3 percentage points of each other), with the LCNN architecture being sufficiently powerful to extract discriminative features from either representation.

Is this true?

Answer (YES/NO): NO